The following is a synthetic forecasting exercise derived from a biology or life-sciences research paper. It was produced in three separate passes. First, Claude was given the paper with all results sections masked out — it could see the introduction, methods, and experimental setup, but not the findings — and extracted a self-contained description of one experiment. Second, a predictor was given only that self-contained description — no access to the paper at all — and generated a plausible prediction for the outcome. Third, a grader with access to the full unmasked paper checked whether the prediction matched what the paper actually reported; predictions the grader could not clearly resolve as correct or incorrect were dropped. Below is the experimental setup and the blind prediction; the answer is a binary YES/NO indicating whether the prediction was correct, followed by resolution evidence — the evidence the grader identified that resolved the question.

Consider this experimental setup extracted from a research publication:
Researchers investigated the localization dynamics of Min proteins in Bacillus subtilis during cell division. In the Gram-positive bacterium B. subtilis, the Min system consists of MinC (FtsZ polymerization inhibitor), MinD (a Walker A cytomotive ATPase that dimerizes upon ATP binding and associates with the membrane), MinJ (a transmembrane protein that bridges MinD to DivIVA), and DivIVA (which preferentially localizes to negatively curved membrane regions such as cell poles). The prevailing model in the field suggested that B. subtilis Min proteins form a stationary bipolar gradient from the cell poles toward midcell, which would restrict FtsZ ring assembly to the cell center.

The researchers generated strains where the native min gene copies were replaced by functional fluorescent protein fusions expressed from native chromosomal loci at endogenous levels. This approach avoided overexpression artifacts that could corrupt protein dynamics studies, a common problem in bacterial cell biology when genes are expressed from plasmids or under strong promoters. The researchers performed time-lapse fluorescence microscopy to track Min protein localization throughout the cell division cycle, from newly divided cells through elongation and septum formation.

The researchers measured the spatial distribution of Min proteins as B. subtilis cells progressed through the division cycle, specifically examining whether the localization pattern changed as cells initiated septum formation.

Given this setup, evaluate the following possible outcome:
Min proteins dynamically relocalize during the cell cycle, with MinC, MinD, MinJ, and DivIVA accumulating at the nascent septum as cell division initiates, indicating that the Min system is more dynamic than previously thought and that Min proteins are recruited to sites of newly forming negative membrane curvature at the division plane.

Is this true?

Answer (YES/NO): YES